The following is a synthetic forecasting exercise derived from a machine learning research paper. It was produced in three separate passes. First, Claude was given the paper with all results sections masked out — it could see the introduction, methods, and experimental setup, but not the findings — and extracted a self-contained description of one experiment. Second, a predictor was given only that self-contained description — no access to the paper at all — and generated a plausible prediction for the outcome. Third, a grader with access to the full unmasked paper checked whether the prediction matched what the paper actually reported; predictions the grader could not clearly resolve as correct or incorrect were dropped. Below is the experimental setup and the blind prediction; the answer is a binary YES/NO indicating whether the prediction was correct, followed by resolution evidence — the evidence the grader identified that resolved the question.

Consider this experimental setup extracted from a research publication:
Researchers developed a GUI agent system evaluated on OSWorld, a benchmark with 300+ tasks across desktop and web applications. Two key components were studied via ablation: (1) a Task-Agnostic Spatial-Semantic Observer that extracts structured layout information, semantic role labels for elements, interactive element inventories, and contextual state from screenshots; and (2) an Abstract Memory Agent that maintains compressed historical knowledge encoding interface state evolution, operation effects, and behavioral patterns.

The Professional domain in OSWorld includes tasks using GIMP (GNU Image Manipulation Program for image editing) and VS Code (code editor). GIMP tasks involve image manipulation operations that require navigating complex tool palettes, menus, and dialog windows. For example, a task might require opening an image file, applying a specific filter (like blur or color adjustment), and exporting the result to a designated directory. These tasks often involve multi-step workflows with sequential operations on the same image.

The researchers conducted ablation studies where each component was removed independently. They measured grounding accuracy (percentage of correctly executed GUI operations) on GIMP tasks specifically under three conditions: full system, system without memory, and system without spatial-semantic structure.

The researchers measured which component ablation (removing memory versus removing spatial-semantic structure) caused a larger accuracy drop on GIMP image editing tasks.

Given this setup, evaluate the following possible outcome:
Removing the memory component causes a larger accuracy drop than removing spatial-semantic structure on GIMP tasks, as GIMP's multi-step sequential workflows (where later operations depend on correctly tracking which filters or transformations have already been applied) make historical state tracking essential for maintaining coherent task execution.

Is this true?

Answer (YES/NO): YES